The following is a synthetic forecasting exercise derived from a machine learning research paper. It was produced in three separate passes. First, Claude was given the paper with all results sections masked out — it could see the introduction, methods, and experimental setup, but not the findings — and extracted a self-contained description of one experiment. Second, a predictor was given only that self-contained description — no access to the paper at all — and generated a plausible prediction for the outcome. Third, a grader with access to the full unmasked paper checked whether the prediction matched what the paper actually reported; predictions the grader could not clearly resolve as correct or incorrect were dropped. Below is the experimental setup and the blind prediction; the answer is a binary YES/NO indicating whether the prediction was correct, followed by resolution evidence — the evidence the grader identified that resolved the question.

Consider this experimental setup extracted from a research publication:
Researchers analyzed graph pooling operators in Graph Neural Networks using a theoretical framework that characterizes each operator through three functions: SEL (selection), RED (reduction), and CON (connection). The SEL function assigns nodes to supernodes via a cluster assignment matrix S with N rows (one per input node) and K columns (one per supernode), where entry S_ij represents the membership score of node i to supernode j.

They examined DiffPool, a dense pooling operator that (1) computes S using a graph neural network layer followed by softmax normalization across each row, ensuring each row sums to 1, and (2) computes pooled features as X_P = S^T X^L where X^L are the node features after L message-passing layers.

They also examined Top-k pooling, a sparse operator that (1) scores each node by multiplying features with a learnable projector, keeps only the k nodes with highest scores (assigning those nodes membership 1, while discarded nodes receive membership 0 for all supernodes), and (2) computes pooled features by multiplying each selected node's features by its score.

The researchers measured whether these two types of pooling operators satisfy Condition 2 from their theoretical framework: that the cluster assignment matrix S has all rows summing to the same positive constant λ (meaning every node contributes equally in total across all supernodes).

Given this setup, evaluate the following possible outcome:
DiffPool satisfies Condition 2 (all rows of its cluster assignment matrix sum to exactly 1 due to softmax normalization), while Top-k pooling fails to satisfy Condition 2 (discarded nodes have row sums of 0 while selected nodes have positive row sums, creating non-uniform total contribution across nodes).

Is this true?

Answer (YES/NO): YES